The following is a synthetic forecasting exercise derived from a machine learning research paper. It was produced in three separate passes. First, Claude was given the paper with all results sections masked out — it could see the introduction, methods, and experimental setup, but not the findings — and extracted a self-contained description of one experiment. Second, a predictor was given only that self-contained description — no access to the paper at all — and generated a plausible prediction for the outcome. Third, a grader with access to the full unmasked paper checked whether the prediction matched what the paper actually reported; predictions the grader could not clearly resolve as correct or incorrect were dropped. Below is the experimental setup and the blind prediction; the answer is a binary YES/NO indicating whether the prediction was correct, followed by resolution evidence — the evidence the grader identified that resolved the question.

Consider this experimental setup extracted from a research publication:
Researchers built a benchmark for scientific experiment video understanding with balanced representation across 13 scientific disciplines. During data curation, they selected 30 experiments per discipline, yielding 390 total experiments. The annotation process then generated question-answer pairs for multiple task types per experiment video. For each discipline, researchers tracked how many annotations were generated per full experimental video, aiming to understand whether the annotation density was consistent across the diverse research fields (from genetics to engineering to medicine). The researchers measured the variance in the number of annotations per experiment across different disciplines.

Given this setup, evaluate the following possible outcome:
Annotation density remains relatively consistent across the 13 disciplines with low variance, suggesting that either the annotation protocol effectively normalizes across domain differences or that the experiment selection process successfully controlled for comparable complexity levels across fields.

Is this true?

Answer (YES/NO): YES